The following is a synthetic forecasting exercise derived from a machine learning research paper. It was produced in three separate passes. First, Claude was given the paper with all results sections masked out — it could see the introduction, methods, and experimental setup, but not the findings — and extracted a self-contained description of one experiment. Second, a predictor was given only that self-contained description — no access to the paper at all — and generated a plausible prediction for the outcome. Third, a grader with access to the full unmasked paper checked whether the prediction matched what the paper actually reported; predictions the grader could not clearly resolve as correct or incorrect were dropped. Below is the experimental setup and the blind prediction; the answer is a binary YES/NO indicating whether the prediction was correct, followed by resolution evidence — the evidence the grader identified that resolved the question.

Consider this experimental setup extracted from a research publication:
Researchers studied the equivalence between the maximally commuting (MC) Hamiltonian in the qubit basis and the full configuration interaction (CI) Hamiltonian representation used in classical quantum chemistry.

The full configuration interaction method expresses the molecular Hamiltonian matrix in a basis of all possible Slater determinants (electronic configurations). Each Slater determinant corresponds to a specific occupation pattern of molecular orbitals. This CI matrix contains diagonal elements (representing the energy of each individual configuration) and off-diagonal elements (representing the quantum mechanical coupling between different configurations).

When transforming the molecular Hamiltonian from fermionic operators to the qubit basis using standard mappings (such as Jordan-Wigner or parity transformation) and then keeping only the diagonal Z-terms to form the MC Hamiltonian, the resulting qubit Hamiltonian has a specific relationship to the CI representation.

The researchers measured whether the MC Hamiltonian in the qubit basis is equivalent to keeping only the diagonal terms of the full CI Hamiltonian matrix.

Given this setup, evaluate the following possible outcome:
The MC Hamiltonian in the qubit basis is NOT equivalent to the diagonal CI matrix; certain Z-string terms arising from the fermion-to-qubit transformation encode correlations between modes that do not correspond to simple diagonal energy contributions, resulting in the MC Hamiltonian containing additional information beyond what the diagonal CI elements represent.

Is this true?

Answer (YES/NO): NO